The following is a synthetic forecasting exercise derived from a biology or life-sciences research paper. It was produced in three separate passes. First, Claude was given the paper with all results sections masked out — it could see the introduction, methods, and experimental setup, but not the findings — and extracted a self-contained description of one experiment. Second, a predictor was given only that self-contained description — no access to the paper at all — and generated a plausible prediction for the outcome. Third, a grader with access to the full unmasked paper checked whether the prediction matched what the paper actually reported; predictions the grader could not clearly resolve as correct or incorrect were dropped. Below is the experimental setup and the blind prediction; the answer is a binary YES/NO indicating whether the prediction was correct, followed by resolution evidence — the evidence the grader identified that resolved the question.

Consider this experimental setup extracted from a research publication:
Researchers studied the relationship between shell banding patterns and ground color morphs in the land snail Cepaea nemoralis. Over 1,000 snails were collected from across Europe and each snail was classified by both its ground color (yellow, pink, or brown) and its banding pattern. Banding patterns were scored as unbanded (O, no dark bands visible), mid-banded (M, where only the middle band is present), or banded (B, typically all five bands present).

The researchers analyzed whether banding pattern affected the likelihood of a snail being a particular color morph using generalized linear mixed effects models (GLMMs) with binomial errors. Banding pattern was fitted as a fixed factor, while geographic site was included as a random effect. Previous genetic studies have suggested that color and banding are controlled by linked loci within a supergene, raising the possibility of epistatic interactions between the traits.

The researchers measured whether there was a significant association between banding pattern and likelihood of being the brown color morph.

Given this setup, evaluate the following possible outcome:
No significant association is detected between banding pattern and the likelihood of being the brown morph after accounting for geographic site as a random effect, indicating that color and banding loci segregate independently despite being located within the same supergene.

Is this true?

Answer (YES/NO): NO